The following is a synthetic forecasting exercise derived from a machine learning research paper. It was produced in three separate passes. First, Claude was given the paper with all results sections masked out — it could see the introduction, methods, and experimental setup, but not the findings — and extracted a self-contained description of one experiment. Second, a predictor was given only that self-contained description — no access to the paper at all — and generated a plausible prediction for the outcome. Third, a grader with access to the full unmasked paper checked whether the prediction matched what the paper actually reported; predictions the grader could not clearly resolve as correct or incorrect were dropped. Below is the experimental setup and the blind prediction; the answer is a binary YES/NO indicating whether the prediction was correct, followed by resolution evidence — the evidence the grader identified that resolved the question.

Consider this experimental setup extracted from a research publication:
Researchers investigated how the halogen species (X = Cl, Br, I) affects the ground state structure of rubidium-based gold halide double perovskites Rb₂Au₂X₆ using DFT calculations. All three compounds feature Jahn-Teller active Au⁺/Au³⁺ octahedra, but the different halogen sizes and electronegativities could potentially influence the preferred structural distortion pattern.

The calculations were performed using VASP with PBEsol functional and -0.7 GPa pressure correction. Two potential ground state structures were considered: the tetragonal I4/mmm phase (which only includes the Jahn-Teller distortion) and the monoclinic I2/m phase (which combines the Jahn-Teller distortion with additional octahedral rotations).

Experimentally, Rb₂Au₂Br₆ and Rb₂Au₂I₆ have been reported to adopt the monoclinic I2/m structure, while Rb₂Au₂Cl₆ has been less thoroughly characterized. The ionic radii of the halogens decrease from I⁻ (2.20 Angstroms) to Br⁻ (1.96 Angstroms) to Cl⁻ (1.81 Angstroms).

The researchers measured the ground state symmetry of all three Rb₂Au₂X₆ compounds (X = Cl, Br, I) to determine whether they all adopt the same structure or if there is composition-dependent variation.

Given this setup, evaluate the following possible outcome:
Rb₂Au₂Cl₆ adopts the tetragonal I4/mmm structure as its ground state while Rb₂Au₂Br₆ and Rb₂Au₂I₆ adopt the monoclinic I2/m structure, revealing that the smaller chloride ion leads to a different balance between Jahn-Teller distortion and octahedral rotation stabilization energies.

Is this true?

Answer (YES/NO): YES